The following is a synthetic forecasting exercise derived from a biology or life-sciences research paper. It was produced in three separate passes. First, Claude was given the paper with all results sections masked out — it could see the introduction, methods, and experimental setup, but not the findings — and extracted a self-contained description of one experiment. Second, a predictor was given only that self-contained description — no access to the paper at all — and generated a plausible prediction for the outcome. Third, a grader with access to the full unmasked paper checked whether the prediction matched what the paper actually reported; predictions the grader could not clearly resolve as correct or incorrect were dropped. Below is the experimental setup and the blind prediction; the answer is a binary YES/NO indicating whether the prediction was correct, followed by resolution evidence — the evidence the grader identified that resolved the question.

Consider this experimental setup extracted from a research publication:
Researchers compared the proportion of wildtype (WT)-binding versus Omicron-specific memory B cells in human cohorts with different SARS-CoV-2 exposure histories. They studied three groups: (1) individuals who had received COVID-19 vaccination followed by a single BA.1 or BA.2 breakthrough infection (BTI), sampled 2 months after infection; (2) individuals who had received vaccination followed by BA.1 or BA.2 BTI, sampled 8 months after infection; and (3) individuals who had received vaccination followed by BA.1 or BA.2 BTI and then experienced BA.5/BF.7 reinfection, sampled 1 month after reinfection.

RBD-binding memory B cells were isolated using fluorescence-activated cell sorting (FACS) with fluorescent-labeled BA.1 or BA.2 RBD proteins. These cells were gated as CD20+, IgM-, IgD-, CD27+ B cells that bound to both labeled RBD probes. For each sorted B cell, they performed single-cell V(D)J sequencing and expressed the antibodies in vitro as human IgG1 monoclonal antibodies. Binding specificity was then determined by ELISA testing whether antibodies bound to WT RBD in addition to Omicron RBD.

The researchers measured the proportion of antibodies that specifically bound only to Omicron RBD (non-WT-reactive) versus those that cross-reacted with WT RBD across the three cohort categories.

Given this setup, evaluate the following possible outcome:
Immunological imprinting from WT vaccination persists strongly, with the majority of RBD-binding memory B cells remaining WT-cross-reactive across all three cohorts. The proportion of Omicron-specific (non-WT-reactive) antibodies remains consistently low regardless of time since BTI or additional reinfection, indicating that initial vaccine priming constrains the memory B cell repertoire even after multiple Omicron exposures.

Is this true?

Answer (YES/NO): NO